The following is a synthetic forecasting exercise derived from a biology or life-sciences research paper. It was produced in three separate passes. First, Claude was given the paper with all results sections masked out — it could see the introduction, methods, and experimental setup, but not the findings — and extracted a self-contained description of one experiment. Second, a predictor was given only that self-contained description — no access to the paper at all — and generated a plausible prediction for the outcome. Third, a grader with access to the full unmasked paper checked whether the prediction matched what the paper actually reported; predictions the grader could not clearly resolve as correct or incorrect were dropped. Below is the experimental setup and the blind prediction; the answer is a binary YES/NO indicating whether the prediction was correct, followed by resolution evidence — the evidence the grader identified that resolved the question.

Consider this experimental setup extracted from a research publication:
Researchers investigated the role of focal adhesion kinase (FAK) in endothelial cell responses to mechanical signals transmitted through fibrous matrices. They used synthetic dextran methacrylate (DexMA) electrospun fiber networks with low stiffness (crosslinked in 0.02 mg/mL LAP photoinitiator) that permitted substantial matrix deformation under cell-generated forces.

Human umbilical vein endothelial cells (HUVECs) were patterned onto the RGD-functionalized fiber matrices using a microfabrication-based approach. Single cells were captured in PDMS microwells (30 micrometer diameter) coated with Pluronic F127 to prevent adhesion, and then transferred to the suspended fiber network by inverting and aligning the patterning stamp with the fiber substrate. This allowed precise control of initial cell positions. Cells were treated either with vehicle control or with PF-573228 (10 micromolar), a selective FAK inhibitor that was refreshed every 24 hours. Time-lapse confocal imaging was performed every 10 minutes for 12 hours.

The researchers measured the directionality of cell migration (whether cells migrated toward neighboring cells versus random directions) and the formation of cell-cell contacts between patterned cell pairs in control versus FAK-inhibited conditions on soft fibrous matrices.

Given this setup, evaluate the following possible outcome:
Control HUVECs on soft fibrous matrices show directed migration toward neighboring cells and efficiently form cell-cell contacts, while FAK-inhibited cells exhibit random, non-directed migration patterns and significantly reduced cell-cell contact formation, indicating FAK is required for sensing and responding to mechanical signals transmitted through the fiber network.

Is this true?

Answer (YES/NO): YES